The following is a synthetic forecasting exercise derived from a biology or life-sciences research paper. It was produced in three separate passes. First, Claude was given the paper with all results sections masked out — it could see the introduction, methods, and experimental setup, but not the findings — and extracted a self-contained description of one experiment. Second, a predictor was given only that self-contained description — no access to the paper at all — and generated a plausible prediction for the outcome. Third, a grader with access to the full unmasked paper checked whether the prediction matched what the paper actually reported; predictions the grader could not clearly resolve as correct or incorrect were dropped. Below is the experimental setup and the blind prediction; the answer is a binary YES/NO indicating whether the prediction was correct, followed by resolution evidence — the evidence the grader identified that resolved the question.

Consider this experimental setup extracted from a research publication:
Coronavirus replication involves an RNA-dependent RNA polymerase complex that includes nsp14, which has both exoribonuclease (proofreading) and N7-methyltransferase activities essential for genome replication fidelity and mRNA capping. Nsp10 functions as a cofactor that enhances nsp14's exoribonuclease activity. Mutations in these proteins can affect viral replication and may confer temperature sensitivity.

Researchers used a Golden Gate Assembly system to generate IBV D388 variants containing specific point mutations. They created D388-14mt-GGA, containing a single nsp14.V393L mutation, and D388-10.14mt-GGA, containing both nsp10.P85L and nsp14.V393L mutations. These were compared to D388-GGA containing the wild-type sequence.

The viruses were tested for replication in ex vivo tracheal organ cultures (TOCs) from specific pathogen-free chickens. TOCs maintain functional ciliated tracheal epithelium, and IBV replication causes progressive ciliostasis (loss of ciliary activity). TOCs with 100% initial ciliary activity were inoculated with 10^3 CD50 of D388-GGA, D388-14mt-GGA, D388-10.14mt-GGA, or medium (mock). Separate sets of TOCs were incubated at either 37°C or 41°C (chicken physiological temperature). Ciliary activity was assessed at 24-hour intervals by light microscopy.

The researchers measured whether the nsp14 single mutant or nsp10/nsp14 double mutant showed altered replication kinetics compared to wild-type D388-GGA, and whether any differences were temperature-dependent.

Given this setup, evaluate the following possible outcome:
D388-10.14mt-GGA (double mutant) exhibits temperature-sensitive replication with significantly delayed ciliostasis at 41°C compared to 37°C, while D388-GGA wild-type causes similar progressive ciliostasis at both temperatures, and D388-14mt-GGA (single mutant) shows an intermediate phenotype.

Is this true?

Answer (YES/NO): NO